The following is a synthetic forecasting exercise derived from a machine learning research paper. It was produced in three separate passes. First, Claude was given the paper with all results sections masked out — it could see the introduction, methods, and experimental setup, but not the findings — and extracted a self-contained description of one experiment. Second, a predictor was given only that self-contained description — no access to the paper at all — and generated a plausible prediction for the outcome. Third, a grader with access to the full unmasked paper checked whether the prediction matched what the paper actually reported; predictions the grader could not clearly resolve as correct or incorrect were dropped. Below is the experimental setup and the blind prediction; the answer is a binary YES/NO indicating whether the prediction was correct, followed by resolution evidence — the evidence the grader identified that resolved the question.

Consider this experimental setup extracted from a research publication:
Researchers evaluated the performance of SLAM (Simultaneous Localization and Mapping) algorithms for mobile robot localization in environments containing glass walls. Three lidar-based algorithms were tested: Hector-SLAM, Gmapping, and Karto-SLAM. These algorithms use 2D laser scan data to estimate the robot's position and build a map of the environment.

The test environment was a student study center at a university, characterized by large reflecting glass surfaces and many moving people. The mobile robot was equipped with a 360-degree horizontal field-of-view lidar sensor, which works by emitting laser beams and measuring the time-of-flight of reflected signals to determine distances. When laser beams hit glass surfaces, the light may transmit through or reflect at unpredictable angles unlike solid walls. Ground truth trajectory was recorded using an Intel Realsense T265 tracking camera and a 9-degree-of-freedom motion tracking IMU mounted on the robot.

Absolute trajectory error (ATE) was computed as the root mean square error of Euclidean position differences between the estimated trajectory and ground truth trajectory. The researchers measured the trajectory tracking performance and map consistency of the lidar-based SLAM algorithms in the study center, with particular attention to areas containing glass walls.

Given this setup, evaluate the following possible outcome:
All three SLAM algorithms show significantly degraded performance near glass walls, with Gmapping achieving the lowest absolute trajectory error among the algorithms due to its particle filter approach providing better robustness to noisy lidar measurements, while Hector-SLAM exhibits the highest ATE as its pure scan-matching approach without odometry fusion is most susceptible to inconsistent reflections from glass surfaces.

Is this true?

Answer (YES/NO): NO